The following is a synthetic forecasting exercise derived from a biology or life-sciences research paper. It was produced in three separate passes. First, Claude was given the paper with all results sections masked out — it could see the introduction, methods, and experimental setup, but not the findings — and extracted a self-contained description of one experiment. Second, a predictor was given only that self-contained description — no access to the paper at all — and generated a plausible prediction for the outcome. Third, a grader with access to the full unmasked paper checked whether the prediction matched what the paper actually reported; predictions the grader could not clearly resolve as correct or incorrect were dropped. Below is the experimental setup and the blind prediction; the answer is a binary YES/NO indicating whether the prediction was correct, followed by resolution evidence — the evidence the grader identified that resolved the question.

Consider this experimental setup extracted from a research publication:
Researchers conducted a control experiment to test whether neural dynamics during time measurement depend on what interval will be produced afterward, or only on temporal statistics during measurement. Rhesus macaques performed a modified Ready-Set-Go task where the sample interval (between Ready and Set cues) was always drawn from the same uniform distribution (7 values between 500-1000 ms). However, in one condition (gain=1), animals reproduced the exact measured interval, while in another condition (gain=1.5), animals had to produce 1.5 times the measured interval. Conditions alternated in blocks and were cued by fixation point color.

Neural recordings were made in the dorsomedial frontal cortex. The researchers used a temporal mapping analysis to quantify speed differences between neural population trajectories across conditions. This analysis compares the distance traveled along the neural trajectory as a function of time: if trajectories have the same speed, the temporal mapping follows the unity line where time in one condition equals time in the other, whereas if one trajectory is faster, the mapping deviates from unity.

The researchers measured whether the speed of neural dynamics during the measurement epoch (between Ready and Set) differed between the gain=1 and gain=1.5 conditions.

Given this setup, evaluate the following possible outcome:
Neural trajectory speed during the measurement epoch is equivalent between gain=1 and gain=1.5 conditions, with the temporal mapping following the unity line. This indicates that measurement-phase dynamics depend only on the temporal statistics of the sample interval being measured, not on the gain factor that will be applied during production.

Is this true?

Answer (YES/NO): YES